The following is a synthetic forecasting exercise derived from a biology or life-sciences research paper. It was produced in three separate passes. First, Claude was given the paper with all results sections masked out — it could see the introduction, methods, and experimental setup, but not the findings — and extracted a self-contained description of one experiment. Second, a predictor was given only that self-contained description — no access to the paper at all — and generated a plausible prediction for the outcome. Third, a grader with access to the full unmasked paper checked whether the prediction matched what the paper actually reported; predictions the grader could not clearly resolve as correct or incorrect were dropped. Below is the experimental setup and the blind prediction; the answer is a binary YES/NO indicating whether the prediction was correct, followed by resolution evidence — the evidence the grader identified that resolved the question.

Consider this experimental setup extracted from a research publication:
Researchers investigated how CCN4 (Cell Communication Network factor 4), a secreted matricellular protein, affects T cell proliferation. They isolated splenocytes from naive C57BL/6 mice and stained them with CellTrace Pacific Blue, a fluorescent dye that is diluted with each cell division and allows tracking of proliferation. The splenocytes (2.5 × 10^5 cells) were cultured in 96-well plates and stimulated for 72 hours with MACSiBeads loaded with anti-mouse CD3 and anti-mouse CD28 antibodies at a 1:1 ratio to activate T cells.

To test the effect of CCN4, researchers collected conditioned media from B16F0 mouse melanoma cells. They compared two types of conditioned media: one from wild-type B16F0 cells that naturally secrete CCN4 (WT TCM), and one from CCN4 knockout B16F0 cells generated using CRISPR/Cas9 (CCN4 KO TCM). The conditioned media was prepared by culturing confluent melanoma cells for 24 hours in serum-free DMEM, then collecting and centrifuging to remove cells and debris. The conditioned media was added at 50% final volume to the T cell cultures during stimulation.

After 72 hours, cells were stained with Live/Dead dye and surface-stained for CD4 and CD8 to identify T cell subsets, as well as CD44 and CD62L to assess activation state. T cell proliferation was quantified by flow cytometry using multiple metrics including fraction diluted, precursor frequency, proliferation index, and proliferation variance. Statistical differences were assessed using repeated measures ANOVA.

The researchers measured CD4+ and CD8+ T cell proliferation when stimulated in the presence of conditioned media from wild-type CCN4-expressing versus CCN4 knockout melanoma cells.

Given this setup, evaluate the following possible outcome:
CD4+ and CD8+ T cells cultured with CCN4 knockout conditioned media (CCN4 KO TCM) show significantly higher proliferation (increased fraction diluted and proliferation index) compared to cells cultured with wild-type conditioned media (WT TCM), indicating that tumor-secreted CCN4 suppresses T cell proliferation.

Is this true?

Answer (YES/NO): NO